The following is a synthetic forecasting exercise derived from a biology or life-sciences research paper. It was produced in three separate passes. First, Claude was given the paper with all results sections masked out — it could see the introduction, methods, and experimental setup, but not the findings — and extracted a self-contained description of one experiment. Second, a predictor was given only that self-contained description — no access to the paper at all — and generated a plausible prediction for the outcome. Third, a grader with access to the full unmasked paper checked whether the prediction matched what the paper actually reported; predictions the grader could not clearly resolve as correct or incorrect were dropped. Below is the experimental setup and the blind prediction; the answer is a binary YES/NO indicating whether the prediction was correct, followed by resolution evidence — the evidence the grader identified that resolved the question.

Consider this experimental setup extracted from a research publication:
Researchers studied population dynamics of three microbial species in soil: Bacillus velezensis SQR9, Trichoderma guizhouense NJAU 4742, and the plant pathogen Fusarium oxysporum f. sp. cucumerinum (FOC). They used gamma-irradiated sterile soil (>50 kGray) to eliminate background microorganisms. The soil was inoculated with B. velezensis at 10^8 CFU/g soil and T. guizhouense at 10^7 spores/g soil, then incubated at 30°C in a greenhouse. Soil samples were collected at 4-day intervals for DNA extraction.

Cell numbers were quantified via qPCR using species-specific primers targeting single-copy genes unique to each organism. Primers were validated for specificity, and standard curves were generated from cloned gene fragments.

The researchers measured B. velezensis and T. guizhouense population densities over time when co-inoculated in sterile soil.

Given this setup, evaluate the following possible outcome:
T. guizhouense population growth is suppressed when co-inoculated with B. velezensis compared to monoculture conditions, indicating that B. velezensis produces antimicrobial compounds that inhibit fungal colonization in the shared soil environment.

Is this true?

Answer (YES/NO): NO